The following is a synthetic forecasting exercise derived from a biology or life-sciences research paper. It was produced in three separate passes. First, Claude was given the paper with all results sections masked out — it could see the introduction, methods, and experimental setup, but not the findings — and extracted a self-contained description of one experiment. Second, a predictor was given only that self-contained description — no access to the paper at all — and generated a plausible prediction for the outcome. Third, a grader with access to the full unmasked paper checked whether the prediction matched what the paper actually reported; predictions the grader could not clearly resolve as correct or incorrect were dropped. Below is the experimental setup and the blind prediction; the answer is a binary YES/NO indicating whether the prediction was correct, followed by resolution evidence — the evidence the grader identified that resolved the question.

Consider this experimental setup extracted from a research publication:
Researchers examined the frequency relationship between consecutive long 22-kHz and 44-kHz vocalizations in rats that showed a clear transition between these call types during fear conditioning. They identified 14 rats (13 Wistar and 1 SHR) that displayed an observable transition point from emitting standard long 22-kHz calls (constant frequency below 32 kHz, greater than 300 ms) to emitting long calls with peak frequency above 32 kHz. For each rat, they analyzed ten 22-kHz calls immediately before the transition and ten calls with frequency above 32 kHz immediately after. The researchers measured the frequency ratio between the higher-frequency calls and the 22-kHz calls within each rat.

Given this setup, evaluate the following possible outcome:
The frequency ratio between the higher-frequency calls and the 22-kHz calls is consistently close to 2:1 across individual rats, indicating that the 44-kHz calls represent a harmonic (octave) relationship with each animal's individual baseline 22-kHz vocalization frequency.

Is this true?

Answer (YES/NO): NO